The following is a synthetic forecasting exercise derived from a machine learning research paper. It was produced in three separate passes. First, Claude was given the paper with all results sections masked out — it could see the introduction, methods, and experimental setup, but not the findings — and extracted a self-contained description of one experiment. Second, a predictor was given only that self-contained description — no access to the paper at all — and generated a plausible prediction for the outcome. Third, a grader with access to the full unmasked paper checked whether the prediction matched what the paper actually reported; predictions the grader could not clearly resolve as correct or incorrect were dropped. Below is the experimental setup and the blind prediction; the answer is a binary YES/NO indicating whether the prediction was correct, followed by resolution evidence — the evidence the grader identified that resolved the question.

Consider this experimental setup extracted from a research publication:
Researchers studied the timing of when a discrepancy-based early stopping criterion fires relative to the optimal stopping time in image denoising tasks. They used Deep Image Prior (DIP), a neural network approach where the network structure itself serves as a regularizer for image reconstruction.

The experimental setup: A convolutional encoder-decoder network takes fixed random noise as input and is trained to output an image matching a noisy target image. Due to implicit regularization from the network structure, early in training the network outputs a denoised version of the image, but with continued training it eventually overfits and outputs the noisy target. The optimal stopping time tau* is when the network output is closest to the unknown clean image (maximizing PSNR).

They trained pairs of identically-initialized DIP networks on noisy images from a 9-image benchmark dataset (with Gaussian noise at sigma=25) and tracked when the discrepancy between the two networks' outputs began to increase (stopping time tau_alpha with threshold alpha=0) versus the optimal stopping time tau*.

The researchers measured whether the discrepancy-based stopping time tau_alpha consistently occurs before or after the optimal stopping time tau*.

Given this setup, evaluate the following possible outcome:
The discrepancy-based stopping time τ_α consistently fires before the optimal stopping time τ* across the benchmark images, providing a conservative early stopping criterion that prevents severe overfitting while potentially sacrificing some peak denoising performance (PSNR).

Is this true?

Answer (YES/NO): YES